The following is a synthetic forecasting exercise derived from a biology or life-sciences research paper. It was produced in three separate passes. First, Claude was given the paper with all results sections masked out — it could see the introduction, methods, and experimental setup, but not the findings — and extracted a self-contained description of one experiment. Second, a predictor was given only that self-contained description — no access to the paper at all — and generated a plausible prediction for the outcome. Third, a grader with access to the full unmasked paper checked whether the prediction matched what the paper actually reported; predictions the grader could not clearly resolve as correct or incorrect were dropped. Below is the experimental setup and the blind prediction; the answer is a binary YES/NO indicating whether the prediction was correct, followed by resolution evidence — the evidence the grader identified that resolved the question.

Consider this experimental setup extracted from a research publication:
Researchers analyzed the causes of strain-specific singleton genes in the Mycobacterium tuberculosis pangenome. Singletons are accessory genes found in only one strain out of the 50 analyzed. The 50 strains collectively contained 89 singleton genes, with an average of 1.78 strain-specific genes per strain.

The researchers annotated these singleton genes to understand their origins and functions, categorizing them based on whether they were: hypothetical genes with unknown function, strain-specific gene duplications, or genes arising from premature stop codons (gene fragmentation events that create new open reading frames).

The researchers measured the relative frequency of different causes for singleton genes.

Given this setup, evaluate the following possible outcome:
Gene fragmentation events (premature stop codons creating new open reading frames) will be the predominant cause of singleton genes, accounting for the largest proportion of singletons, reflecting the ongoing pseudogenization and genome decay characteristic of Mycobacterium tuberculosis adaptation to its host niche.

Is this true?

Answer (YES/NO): YES